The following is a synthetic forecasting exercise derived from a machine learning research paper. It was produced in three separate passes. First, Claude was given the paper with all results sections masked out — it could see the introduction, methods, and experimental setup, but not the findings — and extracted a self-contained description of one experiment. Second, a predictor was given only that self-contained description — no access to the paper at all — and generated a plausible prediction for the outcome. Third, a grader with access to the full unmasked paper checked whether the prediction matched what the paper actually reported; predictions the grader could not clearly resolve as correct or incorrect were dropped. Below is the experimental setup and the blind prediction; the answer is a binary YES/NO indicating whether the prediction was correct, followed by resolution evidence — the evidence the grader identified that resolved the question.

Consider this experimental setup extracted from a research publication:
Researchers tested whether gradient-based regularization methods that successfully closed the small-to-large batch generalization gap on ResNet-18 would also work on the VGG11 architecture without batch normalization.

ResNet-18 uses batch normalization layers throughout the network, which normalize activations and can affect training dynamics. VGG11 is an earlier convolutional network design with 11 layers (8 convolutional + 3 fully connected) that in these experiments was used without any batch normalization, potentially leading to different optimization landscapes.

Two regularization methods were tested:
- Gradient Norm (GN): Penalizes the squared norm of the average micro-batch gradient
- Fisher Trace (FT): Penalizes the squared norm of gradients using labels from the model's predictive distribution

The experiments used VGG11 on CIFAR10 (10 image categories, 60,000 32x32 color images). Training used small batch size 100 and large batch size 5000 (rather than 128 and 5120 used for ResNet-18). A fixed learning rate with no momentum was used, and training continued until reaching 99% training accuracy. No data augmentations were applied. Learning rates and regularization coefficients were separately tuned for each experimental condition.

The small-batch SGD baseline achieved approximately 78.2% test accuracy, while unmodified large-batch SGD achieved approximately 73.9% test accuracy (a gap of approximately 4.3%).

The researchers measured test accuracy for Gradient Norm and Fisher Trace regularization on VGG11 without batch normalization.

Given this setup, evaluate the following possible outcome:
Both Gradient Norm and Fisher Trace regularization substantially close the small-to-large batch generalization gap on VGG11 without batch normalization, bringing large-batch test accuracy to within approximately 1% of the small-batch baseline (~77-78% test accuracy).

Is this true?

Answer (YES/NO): YES